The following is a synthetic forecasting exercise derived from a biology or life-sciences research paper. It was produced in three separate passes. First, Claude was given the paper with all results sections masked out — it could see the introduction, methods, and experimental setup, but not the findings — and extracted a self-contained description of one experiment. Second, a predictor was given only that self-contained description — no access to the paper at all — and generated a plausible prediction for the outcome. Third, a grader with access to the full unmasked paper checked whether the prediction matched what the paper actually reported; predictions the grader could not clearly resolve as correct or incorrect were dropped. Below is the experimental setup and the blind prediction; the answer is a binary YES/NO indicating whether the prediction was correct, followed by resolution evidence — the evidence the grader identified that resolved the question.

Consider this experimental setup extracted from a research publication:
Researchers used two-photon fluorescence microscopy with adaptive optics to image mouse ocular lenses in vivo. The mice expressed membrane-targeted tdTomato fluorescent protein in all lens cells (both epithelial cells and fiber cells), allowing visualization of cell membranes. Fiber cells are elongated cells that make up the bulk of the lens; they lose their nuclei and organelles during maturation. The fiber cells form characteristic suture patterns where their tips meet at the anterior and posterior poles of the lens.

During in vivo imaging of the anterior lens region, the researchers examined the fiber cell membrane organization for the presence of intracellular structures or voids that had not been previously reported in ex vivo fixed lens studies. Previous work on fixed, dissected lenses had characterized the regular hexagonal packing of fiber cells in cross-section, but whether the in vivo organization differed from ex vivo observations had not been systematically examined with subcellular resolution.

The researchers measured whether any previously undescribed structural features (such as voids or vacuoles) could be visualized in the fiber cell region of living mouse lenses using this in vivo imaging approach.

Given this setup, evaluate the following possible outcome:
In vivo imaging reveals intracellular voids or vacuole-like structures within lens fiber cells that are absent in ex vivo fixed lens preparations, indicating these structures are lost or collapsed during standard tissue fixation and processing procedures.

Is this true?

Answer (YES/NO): NO